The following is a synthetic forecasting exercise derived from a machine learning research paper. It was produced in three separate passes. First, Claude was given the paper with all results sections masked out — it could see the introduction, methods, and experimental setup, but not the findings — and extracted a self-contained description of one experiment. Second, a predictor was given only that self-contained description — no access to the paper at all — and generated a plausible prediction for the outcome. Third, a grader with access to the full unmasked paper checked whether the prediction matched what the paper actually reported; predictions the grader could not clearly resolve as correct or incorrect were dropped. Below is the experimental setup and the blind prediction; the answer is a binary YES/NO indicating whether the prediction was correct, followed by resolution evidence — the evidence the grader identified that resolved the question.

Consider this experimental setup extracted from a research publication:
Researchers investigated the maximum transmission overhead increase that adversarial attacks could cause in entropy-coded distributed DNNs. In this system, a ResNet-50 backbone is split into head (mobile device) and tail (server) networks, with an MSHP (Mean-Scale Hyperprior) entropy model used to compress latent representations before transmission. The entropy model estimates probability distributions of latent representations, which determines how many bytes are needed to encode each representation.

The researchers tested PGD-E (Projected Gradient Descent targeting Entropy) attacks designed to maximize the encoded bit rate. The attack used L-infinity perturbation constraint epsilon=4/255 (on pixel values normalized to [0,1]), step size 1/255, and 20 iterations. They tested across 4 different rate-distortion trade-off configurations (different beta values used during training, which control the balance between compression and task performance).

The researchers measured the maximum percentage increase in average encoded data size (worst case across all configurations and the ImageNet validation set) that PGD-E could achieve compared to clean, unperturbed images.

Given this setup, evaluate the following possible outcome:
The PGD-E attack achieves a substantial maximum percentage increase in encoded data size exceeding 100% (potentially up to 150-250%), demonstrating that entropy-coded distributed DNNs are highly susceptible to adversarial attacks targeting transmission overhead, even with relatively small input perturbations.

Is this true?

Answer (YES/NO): NO